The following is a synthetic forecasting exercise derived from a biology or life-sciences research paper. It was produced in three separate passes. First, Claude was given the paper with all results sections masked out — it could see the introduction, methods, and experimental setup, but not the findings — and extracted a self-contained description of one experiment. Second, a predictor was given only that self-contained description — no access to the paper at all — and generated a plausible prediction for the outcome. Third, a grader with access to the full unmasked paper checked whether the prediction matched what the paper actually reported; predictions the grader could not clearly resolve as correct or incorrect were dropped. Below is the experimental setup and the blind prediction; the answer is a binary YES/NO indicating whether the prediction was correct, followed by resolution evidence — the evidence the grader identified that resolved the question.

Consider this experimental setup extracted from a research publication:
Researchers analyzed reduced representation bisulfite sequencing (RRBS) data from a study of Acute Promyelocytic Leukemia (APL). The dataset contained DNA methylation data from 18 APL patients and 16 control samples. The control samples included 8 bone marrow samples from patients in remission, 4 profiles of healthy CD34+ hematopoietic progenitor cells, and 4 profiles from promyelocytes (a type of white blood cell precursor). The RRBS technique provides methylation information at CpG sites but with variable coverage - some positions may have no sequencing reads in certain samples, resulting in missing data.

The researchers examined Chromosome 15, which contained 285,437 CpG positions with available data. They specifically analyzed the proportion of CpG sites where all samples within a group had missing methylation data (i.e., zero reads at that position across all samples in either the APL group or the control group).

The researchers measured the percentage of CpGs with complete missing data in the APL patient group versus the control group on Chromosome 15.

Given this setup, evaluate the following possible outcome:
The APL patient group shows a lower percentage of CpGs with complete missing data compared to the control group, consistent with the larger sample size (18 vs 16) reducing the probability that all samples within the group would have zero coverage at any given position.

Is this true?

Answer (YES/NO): NO